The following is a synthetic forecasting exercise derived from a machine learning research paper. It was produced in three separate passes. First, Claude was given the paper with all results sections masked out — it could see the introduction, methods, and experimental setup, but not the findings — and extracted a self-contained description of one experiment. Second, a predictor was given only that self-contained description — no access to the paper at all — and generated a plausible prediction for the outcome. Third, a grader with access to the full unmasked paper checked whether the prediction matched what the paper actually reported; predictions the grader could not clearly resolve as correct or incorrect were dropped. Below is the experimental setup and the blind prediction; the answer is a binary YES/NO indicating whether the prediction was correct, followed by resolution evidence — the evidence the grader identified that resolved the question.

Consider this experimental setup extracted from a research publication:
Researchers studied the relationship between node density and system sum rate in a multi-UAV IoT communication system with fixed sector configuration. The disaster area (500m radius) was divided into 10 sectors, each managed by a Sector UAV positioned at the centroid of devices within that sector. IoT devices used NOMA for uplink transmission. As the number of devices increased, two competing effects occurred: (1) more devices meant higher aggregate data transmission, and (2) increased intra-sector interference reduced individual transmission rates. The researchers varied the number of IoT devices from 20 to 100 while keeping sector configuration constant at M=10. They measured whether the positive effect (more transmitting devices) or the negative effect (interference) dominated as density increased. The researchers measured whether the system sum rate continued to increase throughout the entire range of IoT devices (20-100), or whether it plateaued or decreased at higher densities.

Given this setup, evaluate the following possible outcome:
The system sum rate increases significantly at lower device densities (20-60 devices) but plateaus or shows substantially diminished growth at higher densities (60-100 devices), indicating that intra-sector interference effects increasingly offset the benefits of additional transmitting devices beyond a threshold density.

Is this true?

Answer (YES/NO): NO